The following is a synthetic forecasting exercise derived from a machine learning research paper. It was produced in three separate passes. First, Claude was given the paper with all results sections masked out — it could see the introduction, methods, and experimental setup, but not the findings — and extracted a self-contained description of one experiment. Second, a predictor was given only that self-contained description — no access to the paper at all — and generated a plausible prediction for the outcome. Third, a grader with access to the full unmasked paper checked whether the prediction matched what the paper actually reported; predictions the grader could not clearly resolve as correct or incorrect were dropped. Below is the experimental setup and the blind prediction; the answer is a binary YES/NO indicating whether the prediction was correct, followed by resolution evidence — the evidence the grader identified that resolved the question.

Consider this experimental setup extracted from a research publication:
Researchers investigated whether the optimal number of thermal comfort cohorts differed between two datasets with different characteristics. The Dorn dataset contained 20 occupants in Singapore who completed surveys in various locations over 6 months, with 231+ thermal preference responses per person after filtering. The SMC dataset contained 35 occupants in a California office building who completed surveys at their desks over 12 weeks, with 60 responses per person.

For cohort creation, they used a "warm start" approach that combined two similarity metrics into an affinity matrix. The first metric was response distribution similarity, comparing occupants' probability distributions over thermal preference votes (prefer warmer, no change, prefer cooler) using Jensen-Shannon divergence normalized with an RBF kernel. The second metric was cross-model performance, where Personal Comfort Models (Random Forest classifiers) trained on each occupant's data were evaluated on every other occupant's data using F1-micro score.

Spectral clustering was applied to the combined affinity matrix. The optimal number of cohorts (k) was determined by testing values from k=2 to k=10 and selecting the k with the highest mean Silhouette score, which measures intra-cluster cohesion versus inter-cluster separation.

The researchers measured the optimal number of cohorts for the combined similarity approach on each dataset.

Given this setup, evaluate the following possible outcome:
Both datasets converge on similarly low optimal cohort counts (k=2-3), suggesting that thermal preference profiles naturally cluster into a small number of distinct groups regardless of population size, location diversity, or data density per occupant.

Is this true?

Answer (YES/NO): YES